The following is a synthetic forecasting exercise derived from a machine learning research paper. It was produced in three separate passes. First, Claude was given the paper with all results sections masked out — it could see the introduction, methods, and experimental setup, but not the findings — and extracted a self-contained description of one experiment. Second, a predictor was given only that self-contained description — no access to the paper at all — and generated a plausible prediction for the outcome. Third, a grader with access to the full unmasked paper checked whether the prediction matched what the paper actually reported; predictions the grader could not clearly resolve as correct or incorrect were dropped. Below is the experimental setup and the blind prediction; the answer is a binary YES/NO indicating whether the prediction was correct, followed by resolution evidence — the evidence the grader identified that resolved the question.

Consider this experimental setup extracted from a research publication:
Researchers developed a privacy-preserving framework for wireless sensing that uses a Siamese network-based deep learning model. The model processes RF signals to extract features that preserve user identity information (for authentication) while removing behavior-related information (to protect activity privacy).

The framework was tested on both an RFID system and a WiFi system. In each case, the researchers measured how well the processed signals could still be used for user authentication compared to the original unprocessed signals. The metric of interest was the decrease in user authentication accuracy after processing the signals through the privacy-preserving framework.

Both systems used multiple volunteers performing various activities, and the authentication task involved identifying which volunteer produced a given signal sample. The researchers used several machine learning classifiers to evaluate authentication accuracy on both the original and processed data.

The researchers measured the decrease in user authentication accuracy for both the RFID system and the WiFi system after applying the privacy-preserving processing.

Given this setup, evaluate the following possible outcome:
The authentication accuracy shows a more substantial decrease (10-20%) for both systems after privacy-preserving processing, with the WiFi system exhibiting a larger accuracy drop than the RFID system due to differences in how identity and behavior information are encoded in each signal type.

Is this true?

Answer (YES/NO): NO